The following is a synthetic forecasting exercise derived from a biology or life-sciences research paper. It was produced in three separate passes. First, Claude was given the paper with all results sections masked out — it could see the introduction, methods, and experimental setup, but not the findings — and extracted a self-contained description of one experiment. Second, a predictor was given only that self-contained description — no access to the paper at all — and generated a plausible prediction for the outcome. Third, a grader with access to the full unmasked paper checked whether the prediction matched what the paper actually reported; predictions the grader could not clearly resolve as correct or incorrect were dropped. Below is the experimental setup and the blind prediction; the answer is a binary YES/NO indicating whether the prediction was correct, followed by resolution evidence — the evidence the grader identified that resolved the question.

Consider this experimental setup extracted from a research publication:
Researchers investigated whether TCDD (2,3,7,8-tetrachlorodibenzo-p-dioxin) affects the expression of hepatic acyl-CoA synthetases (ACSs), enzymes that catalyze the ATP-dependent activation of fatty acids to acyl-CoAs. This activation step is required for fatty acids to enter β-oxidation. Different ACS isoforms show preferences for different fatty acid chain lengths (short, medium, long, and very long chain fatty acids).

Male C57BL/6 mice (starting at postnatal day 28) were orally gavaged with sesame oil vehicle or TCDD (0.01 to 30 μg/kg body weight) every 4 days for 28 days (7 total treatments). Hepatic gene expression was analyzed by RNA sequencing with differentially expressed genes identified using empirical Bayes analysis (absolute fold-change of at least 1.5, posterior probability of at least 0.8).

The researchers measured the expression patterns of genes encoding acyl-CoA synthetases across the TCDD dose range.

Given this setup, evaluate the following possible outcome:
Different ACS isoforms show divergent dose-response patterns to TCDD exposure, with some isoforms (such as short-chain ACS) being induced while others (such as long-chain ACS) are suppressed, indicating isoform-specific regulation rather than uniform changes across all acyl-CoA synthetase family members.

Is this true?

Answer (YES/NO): NO